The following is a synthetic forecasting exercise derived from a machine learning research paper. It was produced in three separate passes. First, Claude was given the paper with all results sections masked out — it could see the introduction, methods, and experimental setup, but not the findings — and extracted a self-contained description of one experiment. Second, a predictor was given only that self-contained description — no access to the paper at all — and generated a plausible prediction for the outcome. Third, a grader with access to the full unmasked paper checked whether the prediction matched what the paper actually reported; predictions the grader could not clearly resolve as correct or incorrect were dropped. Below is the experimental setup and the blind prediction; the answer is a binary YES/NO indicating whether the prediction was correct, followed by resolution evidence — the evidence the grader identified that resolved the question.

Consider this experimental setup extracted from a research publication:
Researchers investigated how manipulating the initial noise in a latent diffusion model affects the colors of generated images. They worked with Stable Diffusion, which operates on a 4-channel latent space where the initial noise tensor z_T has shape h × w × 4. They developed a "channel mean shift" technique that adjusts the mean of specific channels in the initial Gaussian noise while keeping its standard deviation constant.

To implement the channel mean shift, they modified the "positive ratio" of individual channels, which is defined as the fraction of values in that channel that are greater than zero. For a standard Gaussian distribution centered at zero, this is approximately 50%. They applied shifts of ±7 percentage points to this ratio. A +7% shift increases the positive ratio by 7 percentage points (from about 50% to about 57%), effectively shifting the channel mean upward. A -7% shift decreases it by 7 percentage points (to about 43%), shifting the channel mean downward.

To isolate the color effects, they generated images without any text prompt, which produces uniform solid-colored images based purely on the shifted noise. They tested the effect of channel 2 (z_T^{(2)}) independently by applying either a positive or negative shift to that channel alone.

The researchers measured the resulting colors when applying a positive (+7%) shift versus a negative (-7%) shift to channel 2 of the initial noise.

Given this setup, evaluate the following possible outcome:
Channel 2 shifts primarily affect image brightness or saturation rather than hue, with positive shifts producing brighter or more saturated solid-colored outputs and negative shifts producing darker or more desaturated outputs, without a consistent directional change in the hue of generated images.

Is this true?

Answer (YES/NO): NO